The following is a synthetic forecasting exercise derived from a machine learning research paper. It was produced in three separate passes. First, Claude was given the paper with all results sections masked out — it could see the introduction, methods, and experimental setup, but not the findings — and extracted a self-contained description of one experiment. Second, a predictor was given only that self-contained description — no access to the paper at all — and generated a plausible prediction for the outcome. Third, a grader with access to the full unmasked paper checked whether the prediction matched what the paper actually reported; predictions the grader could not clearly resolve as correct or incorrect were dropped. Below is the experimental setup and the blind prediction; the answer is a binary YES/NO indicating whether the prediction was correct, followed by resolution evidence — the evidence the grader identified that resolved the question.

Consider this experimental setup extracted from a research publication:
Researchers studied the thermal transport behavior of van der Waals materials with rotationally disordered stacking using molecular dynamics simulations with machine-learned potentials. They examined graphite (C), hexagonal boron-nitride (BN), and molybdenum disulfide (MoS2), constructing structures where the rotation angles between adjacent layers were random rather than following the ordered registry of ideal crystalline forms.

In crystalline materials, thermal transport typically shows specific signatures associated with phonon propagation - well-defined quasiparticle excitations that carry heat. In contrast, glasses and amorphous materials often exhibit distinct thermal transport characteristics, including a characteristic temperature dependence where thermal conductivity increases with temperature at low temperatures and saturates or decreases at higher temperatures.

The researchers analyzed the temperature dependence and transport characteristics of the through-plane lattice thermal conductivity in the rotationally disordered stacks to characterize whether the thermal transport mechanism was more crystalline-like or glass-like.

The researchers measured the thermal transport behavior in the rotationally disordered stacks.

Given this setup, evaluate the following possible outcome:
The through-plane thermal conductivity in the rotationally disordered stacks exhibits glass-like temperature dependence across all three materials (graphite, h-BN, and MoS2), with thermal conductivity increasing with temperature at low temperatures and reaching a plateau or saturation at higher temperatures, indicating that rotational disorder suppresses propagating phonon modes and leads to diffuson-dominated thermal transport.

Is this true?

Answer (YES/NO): NO